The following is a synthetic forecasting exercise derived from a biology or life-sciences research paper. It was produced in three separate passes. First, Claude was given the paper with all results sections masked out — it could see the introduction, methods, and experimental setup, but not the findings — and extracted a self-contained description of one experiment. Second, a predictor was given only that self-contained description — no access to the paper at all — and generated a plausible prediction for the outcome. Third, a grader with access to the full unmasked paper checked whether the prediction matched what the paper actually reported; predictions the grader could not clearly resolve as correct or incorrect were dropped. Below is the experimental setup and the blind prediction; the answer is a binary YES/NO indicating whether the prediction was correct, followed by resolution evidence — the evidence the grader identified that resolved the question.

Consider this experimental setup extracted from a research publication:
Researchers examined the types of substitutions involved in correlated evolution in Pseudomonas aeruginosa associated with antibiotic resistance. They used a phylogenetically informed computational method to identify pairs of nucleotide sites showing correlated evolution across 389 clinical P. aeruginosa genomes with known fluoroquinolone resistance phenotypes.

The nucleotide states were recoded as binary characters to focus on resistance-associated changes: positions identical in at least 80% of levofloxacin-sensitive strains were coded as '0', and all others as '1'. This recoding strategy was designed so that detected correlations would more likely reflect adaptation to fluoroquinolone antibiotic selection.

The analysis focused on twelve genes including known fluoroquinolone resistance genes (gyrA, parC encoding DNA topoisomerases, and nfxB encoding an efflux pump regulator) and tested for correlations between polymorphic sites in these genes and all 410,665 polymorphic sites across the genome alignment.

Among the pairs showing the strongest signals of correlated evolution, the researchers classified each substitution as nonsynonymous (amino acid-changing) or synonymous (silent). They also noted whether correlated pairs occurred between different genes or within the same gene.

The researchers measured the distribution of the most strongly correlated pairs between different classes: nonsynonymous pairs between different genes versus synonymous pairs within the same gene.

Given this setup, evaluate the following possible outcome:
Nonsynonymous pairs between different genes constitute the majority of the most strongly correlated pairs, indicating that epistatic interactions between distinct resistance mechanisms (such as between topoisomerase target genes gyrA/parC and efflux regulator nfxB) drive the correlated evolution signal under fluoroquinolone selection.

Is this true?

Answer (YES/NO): NO